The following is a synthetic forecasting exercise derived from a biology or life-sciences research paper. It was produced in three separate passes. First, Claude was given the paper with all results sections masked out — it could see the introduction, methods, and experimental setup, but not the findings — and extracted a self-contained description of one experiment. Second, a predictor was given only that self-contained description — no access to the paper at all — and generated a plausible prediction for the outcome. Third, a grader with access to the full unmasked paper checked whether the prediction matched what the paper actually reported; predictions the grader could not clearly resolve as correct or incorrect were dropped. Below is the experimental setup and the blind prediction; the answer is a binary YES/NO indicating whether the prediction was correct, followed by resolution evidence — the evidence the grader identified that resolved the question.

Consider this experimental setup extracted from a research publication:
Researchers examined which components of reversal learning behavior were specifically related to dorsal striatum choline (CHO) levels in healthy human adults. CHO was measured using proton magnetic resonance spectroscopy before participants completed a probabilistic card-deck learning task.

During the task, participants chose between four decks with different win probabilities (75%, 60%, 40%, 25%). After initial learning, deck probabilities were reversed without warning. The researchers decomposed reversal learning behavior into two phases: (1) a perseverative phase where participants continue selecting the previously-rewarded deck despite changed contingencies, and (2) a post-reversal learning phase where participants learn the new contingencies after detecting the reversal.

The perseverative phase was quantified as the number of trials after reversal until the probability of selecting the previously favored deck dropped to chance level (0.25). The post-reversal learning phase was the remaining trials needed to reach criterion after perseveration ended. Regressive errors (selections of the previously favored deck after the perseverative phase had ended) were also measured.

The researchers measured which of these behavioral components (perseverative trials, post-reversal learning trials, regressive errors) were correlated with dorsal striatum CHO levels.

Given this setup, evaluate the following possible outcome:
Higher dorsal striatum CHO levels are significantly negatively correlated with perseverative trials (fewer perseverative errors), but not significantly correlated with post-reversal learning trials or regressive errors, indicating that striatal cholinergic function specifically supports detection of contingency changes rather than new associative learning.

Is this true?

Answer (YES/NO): NO